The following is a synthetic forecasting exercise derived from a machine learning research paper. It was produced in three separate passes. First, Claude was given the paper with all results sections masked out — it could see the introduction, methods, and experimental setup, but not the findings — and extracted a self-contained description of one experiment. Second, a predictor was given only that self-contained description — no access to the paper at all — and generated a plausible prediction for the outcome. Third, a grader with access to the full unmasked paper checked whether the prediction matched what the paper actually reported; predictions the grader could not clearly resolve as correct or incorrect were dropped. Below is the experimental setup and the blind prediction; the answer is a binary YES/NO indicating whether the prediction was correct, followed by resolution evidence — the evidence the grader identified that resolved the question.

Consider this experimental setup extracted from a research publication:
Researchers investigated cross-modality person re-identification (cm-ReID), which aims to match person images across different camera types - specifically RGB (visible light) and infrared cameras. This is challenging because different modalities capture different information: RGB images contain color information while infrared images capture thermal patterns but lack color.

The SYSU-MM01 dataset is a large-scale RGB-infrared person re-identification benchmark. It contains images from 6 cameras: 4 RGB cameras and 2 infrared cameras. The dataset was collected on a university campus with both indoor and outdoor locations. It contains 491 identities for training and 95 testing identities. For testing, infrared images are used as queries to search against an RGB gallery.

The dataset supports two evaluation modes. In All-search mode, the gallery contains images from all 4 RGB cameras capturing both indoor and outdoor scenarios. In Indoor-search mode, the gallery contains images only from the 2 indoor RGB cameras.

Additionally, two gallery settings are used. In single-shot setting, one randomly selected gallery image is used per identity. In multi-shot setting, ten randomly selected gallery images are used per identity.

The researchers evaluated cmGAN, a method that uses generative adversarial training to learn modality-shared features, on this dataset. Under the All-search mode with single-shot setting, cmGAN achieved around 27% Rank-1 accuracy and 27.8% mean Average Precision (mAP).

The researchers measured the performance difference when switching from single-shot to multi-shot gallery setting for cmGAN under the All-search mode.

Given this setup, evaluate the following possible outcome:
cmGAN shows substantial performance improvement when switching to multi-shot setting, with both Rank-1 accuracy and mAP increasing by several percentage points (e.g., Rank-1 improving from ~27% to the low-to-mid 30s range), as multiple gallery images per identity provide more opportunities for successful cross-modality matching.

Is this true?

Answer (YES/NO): NO